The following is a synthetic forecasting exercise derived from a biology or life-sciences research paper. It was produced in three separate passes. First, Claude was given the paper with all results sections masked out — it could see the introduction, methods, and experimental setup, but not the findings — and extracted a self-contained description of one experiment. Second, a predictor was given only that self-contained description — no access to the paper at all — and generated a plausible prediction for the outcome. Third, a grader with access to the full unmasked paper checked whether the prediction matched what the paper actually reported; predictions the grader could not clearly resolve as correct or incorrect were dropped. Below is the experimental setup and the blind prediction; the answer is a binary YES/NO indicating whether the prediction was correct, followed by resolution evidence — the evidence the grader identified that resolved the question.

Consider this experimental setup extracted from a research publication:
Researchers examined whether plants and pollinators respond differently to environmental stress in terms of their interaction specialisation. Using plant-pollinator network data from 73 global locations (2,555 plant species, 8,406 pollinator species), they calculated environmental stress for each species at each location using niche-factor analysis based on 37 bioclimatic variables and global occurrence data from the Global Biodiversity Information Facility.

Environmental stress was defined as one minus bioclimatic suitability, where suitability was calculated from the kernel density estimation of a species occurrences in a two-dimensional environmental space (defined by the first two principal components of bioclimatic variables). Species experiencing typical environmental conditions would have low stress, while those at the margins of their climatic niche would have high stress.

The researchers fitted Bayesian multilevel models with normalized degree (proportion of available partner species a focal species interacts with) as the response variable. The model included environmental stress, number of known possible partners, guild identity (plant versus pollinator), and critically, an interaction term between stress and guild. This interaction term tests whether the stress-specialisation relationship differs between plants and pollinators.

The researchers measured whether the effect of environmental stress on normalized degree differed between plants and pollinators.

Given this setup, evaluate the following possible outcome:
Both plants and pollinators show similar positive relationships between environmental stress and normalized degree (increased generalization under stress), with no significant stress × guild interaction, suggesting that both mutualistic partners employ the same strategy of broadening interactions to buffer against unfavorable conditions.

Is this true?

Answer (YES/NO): NO